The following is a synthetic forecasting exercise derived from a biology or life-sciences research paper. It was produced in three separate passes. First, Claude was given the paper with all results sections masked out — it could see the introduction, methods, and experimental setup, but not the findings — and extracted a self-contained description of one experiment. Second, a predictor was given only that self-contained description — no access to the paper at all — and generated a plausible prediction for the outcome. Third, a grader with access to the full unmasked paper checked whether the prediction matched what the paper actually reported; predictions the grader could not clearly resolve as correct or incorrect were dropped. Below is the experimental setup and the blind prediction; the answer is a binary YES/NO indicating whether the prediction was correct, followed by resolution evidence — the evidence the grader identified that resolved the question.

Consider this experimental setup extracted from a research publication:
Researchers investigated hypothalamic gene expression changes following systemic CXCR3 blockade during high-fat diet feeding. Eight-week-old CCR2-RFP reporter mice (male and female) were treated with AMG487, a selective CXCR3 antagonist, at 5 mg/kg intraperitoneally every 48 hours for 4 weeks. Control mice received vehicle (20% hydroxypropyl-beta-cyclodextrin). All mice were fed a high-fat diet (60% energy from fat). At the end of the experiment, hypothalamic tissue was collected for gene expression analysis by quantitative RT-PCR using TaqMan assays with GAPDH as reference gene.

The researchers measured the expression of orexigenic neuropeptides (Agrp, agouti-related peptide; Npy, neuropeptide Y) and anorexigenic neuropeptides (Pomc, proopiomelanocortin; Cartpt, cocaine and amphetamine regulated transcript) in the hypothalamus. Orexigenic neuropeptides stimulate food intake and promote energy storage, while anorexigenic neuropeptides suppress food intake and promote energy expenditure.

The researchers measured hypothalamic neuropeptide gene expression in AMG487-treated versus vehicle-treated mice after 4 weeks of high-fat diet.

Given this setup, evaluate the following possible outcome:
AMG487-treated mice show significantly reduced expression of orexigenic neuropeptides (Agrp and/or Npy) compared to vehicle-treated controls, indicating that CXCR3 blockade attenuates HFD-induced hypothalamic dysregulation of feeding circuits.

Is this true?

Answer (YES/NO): NO